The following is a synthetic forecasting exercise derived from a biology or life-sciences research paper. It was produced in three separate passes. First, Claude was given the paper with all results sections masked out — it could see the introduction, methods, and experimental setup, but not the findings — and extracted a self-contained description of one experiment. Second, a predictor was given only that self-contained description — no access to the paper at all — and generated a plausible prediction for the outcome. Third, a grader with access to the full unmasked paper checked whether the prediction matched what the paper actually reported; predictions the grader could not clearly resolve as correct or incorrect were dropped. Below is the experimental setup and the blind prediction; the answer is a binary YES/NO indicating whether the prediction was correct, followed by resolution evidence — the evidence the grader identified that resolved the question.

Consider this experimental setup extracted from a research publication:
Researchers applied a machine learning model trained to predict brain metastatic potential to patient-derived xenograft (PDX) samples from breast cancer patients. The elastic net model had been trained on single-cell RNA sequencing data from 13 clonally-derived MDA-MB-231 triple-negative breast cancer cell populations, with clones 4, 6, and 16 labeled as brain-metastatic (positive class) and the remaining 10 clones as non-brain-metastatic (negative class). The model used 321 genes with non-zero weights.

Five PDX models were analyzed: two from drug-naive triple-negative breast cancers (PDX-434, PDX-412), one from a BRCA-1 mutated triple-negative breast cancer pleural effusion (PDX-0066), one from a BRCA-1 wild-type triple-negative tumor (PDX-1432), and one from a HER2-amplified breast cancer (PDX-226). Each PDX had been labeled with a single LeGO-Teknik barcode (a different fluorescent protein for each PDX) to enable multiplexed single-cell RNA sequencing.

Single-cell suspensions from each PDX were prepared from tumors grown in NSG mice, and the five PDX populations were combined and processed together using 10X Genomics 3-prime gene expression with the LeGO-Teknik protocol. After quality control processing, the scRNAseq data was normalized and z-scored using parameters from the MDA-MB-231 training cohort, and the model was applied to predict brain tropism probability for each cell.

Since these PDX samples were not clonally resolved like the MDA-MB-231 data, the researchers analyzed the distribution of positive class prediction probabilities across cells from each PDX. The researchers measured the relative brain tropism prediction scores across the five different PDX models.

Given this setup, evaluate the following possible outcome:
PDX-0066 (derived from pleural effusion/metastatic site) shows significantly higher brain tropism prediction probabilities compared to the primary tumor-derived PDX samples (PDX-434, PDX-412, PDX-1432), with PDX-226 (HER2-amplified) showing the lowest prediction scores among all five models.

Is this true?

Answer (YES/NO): NO